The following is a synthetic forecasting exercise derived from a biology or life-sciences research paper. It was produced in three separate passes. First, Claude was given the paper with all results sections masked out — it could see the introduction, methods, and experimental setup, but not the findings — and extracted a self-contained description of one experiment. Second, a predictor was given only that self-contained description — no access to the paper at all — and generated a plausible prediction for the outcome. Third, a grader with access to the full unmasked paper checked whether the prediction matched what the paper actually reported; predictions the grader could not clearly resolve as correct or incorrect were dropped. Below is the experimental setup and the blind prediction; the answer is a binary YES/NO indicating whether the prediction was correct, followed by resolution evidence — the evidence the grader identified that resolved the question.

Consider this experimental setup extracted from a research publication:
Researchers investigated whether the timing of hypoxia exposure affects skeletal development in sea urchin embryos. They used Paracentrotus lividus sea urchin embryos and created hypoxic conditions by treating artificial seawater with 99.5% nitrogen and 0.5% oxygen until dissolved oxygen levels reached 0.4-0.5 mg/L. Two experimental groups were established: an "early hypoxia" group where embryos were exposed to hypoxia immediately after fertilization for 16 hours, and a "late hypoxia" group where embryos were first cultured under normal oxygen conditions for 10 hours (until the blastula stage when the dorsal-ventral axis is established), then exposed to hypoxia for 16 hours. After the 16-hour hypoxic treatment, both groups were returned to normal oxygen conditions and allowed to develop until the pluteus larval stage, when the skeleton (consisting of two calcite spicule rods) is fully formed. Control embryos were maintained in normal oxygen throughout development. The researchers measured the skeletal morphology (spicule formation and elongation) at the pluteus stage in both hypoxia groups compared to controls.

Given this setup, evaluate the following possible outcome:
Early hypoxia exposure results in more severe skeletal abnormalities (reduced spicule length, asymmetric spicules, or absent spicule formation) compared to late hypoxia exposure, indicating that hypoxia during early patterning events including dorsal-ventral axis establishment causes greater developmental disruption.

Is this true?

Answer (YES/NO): NO